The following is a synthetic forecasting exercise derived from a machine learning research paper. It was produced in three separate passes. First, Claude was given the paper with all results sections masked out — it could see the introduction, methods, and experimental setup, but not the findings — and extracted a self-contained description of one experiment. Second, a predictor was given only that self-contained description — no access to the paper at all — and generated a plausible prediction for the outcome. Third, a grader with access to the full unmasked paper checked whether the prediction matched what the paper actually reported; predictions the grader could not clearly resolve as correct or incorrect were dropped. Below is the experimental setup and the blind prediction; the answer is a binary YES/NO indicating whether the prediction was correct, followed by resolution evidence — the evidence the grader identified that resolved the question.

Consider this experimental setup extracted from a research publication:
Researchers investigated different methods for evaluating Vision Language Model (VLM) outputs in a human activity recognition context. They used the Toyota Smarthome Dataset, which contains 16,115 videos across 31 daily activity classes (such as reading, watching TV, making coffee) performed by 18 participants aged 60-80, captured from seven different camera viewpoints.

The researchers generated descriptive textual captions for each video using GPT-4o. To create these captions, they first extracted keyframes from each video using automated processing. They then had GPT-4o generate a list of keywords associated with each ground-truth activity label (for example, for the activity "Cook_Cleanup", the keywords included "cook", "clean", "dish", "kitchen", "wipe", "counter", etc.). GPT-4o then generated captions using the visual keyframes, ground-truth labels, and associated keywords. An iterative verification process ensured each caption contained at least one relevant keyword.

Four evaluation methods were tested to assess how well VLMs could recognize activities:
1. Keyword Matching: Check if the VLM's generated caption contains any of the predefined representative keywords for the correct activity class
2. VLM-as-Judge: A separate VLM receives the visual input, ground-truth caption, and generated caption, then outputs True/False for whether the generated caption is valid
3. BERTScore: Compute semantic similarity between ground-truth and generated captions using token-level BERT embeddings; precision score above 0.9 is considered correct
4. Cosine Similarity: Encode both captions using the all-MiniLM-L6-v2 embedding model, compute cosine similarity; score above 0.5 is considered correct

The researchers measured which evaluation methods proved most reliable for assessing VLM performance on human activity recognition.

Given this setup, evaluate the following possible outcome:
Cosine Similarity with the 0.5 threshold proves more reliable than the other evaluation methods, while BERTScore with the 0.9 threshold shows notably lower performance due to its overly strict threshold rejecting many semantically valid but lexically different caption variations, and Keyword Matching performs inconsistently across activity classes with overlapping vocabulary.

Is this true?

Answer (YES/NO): NO